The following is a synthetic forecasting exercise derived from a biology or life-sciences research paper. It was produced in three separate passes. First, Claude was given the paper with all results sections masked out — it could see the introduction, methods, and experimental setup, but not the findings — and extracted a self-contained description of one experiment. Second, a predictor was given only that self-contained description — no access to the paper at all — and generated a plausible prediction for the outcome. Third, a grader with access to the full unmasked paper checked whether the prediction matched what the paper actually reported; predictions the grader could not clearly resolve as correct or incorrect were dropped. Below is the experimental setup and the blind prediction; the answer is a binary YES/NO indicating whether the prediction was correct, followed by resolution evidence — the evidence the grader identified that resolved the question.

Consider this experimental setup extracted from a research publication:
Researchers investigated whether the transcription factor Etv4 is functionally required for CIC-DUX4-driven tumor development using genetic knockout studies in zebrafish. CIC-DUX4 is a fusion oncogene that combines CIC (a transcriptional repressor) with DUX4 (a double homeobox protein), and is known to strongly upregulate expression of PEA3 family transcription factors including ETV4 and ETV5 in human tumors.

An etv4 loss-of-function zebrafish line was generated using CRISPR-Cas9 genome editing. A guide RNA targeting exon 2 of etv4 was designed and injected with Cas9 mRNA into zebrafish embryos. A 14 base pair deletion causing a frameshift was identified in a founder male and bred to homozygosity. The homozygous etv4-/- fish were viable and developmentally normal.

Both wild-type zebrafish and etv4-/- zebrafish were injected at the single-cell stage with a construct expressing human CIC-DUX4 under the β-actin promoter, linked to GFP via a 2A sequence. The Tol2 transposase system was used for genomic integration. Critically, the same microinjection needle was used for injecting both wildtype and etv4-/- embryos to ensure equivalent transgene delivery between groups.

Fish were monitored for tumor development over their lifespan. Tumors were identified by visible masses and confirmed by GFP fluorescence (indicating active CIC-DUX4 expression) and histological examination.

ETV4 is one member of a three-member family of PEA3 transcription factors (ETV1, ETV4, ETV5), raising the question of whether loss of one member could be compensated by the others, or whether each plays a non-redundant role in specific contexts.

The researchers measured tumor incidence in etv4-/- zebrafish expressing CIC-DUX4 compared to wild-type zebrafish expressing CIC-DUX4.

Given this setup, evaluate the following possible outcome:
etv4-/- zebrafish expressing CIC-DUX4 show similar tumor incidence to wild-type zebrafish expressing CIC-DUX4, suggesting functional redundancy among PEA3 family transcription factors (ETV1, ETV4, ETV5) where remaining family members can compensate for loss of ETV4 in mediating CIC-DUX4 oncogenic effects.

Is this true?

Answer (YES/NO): NO